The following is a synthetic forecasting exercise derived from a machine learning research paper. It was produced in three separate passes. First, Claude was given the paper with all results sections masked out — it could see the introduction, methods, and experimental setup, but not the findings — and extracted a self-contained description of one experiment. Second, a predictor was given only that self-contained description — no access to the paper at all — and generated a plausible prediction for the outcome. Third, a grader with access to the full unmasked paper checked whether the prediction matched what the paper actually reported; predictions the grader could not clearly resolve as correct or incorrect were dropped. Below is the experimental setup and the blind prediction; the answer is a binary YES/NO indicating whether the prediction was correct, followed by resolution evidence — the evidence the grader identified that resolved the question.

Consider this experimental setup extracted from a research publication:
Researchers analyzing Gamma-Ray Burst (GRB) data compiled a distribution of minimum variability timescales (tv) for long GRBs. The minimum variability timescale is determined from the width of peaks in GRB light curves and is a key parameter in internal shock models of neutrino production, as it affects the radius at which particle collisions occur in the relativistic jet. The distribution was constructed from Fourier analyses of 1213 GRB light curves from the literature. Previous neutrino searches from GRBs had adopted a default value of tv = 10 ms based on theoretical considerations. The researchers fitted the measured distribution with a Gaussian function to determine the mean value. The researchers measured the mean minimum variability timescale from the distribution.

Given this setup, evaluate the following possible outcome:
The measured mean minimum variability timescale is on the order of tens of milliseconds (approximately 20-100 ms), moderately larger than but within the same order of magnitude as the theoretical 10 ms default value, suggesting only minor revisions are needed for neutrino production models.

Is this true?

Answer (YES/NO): NO